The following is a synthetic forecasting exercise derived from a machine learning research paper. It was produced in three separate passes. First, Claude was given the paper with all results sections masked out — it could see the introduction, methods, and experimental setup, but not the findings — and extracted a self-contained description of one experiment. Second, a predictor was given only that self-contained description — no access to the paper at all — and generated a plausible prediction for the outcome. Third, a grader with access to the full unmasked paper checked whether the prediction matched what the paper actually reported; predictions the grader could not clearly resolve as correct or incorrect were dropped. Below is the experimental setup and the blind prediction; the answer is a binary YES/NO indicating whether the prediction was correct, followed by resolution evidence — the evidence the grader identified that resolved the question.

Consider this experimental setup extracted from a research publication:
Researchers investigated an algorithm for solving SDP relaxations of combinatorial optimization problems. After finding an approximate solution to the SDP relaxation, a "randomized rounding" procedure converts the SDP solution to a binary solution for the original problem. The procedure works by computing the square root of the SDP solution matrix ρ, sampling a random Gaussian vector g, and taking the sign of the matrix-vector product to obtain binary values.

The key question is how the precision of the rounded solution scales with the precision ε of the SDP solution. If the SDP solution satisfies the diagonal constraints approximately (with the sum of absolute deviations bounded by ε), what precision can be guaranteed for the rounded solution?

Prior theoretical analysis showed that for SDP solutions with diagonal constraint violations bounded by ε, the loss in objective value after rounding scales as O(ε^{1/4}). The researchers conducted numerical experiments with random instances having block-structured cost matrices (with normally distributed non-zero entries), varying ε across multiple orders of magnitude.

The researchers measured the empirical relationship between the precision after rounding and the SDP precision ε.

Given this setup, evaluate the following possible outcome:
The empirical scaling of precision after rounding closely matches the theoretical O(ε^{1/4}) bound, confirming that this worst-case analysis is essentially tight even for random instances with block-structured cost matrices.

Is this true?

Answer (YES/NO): NO